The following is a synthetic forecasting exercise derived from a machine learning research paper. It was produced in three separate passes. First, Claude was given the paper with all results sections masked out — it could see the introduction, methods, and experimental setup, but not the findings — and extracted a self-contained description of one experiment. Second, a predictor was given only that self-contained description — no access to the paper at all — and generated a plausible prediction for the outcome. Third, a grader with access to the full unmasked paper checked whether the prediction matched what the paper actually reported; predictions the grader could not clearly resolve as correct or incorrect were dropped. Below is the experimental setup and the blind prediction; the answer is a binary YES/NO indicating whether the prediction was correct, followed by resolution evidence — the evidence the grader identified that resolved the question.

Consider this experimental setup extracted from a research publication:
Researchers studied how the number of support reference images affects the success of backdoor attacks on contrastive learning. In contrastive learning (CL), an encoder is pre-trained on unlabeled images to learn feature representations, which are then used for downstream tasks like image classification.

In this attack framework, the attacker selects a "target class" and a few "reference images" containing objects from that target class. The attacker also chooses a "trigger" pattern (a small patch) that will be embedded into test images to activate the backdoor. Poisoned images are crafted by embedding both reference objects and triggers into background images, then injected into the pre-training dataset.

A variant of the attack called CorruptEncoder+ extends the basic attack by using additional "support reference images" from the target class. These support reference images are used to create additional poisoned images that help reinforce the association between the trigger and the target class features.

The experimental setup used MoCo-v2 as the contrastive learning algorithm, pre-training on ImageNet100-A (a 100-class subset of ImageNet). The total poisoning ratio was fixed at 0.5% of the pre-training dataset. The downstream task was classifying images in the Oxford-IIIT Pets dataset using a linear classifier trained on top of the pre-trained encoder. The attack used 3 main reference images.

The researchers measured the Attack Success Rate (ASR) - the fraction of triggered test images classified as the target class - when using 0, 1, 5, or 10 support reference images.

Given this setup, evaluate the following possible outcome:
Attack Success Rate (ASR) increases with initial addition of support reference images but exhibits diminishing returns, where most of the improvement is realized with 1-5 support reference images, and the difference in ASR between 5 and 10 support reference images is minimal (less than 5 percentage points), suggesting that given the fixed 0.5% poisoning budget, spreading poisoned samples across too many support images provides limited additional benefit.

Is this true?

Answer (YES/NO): YES